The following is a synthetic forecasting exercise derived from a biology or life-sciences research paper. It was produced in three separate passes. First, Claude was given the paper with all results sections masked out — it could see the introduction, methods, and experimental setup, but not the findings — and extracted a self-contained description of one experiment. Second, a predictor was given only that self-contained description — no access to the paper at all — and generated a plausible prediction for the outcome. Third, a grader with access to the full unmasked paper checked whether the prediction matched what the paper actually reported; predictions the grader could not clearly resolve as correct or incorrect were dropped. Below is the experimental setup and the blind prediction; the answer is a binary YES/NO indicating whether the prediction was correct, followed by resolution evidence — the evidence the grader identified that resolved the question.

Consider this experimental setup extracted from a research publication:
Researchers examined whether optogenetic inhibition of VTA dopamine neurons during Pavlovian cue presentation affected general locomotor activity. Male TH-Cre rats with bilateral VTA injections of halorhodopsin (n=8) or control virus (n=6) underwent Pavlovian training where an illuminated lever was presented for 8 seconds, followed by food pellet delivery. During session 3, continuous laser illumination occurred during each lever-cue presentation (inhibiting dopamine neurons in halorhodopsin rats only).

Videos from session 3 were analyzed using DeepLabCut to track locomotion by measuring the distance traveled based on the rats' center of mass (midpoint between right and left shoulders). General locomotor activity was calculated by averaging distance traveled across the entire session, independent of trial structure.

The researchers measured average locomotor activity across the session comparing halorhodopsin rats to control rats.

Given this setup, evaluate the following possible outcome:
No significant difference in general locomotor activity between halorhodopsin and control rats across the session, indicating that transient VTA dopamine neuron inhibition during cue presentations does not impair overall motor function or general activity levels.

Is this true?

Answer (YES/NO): YES